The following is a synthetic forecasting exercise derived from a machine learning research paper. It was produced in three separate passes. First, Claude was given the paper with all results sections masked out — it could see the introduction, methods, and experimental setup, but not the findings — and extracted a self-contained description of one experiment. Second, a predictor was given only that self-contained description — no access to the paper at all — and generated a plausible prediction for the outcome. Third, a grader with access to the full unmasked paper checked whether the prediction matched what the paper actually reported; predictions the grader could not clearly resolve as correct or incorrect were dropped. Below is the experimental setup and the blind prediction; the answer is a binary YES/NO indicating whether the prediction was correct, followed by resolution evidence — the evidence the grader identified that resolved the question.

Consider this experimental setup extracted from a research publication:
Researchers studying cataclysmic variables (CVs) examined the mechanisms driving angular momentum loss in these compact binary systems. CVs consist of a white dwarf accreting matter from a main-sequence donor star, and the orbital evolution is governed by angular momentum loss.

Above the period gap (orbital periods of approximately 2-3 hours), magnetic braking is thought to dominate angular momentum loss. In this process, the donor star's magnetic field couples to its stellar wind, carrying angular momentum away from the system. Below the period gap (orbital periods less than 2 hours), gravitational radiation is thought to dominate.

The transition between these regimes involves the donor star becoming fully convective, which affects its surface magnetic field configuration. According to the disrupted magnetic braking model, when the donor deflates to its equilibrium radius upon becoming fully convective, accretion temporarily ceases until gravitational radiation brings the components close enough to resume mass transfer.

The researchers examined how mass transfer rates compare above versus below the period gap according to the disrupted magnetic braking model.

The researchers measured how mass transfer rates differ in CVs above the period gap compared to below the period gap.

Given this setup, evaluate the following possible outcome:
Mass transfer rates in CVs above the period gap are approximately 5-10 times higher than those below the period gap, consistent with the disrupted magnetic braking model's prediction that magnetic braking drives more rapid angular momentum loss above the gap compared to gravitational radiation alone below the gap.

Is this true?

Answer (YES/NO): NO